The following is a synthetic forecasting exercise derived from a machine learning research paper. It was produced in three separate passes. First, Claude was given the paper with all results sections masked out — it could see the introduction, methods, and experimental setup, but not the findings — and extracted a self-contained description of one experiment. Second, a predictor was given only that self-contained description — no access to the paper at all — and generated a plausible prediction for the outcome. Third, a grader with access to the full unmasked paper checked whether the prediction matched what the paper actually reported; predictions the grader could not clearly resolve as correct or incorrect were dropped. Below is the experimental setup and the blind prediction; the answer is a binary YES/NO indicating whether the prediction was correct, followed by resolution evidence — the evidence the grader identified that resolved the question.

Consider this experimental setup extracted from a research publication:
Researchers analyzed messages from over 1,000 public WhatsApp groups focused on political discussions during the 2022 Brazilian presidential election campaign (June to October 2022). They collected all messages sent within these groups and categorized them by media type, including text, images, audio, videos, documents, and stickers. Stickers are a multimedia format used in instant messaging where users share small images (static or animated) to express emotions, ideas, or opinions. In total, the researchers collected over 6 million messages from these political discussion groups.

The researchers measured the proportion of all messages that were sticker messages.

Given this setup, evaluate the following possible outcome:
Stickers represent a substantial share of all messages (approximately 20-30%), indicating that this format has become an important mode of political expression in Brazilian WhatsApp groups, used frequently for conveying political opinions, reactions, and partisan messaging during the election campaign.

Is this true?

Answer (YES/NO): NO